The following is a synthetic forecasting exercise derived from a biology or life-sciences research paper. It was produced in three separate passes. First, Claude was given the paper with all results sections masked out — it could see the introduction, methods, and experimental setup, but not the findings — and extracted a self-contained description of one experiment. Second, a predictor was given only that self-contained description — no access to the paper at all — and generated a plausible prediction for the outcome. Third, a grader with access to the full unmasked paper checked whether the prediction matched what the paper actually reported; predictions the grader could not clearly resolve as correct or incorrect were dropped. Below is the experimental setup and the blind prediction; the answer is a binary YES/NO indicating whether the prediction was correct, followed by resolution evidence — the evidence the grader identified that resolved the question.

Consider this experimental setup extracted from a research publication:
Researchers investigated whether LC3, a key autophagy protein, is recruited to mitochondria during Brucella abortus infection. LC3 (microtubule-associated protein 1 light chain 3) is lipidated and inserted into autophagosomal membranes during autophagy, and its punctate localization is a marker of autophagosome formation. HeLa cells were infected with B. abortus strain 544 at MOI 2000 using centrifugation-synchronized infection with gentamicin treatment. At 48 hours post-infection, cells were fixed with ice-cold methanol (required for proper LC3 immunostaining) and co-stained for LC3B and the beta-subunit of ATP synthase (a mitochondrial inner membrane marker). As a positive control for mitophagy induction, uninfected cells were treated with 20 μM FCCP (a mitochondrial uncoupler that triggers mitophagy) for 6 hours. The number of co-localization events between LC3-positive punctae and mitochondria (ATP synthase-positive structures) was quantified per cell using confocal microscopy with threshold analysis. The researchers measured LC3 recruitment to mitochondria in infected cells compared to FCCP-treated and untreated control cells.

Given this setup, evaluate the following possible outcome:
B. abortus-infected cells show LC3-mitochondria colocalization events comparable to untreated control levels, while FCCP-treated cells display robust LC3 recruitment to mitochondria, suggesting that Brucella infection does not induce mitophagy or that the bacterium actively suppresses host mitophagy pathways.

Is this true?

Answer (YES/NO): NO